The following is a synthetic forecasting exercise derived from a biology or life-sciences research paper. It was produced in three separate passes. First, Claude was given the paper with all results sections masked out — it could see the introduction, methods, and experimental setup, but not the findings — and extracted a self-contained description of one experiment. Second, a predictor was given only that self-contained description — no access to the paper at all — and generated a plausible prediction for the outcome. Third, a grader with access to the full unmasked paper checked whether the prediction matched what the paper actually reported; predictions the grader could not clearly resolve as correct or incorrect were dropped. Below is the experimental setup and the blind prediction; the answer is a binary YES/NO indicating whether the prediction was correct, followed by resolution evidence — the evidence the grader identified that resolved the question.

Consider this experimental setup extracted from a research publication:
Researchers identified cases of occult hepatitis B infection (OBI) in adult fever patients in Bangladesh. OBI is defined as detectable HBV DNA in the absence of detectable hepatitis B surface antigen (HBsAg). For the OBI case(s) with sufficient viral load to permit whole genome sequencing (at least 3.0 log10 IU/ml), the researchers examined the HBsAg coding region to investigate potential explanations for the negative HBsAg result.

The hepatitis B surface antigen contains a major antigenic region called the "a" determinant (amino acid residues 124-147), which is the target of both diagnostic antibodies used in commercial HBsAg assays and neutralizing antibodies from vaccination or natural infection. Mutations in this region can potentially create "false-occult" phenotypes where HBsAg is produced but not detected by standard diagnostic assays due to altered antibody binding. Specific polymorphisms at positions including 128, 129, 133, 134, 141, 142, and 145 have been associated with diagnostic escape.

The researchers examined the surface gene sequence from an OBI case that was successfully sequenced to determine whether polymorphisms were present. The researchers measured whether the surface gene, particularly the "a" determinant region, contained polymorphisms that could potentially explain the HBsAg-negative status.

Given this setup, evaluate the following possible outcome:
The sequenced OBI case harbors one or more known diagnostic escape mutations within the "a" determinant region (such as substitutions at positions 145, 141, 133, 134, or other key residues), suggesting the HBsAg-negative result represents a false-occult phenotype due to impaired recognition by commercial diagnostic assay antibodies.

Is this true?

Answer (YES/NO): NO